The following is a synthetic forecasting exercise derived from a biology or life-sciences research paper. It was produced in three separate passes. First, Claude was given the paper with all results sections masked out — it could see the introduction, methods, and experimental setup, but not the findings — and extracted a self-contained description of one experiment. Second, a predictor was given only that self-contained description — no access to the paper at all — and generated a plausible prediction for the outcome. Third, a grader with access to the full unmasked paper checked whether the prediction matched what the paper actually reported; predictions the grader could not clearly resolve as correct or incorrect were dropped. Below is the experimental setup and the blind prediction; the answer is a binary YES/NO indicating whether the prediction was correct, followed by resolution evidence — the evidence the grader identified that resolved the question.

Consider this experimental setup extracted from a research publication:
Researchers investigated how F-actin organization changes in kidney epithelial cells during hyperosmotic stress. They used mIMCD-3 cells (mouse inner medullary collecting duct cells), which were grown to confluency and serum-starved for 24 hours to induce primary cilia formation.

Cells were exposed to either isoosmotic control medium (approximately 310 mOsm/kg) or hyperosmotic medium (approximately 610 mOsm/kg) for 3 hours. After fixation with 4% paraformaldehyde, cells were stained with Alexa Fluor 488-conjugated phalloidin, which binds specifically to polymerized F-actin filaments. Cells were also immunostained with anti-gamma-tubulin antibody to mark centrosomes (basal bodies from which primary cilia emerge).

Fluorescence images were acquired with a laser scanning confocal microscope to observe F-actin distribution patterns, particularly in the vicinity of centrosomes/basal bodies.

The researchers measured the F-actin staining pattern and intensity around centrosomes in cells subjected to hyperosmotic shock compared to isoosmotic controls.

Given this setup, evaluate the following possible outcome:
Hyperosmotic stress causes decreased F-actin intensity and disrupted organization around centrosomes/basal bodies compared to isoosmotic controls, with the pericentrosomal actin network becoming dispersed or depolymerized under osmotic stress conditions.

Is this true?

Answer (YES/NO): NO